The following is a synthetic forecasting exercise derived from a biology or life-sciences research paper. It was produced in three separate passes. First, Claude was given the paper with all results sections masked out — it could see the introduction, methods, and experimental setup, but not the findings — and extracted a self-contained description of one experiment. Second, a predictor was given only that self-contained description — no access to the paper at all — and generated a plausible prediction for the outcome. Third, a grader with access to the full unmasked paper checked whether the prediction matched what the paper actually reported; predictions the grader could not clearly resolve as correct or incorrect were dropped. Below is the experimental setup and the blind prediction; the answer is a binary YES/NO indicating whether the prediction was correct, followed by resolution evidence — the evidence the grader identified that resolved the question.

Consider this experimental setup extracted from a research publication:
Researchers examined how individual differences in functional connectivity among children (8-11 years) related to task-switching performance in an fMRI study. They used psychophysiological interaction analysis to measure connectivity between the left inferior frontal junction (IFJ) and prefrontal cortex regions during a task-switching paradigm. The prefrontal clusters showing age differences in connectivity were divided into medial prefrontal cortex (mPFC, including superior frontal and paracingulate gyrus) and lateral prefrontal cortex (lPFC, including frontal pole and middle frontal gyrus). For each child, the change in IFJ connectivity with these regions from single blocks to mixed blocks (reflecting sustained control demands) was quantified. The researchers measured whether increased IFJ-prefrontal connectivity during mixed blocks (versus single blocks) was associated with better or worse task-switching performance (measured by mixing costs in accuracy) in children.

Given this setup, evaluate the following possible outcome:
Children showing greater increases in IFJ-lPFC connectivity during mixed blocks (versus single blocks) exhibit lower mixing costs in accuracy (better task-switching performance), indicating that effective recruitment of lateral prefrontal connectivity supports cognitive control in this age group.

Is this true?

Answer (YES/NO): NO